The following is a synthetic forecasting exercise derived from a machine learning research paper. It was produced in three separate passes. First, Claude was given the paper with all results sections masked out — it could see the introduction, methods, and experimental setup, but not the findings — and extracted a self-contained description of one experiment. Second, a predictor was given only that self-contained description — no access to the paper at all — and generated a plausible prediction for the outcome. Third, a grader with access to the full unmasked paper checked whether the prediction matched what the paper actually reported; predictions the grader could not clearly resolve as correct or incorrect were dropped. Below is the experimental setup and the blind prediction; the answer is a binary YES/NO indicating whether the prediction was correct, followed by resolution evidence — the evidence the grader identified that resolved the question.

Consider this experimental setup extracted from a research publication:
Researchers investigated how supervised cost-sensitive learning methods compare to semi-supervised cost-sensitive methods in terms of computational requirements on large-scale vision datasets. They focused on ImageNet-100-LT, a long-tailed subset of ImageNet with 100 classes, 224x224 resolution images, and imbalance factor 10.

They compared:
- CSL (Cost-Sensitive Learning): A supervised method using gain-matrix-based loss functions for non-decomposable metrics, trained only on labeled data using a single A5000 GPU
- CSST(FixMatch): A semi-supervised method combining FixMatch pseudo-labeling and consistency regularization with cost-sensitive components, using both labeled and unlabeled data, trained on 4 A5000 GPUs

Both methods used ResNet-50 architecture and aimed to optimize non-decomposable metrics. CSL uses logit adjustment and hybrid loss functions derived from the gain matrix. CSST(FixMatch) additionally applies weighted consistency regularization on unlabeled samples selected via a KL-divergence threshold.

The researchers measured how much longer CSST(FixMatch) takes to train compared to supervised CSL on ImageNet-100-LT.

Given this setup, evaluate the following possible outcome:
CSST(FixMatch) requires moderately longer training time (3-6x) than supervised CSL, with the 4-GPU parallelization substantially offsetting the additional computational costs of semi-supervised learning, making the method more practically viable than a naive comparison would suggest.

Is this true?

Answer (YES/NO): YES